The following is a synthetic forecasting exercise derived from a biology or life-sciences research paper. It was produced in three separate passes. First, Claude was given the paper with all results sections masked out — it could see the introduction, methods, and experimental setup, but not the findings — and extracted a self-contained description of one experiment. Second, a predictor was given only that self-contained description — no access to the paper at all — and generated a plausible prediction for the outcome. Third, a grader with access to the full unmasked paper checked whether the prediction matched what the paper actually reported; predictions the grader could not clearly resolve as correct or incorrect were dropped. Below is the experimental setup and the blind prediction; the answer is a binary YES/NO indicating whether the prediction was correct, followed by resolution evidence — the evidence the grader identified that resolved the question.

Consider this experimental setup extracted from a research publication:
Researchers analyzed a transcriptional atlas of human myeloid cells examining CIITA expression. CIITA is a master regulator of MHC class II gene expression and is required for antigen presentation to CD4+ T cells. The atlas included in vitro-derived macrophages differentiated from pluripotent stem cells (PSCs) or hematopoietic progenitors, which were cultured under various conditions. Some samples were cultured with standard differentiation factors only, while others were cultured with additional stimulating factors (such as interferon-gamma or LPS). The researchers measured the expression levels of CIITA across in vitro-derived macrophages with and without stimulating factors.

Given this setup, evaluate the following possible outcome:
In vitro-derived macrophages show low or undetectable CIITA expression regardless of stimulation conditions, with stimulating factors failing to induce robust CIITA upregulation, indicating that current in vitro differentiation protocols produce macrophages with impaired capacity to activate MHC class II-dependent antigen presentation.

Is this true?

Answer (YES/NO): NO